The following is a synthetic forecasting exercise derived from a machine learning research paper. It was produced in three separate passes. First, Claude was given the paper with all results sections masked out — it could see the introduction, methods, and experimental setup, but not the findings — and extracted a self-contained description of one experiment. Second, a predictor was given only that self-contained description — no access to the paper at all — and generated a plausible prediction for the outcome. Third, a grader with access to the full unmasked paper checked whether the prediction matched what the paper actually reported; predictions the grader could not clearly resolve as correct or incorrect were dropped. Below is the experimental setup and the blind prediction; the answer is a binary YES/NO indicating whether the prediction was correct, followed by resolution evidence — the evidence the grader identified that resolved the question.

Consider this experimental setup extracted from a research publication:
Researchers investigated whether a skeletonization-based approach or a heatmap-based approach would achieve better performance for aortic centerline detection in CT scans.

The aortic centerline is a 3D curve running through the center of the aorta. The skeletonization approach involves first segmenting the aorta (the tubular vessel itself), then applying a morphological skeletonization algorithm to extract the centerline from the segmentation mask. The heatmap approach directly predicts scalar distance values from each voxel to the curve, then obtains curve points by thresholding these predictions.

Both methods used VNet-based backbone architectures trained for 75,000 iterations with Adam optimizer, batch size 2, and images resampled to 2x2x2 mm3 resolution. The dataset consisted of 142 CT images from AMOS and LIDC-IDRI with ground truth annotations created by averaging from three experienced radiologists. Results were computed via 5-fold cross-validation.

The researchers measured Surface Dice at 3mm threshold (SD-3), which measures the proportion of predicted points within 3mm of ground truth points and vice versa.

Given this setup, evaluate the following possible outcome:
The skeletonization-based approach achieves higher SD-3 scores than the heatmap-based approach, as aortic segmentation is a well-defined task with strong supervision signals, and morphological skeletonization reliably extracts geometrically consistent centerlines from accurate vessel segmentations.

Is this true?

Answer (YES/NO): NO